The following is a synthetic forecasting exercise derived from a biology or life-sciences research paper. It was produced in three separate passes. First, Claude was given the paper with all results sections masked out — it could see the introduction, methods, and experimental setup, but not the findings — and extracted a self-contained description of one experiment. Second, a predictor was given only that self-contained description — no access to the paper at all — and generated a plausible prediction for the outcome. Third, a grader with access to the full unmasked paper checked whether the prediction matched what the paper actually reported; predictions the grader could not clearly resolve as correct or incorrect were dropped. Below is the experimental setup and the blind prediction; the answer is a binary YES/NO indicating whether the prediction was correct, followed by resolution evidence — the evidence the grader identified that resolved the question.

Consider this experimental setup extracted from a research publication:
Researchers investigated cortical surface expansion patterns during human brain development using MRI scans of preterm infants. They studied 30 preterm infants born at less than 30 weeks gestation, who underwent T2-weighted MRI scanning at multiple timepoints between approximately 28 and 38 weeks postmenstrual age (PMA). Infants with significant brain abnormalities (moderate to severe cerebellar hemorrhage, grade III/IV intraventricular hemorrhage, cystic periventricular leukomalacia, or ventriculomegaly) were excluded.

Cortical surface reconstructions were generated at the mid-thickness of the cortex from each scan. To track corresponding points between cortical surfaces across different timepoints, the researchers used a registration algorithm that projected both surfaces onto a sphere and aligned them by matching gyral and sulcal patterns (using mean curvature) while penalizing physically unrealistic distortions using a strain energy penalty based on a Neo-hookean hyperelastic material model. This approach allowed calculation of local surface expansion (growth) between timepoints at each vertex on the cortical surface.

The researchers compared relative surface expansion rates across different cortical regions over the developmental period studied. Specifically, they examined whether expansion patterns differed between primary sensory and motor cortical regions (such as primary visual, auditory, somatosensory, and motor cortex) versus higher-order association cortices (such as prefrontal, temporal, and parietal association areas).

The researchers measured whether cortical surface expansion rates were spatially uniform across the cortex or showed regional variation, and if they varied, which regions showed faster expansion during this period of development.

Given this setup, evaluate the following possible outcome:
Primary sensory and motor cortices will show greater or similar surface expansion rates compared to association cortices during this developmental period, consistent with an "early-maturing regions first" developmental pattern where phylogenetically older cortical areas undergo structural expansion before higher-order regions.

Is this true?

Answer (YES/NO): NO